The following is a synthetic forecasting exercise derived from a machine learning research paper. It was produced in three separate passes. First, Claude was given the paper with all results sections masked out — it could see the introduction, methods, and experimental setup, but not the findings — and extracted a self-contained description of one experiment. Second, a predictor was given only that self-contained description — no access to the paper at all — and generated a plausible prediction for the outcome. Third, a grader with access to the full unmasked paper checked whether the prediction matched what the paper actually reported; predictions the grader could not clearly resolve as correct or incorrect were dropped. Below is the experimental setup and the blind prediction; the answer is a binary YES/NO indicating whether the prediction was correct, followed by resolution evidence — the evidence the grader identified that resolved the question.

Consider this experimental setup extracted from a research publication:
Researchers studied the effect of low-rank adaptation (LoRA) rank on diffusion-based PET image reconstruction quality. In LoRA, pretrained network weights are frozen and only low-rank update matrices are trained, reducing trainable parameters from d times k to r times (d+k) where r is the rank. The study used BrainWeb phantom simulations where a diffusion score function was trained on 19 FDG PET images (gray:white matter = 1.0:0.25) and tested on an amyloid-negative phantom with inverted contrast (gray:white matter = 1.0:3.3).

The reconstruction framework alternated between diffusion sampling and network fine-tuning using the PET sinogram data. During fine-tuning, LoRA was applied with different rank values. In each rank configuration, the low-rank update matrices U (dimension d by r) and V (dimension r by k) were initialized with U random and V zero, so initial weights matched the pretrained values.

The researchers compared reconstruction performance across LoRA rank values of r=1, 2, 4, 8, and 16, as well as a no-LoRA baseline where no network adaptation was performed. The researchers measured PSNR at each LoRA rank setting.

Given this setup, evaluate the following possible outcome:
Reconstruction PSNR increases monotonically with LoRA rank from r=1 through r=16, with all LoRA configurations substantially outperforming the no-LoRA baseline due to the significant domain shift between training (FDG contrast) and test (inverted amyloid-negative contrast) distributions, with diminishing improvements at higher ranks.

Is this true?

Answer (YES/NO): NO